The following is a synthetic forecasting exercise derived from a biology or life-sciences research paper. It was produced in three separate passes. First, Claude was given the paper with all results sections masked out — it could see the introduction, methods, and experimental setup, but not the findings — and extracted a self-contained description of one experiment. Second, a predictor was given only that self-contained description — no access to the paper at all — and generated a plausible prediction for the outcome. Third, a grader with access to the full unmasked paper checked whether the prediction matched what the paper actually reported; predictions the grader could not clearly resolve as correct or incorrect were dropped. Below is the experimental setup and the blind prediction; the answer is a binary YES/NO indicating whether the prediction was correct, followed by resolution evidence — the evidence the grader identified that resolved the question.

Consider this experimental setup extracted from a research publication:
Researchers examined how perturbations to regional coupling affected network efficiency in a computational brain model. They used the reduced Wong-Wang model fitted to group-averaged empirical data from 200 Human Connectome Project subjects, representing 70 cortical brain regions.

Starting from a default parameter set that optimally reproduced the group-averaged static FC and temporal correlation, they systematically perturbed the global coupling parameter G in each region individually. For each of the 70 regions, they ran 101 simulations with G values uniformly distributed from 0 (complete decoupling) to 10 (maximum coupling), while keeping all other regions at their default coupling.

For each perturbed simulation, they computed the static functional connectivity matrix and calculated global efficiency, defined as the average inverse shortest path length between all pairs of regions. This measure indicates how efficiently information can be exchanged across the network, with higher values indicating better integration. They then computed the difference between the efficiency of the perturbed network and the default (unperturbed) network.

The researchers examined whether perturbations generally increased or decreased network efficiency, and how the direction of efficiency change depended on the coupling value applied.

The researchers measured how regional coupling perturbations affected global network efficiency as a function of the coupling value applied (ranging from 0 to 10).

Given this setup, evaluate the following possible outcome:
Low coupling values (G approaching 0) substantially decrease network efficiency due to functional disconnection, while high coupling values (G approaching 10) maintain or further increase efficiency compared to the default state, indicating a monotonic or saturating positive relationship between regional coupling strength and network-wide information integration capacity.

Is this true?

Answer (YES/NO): NO